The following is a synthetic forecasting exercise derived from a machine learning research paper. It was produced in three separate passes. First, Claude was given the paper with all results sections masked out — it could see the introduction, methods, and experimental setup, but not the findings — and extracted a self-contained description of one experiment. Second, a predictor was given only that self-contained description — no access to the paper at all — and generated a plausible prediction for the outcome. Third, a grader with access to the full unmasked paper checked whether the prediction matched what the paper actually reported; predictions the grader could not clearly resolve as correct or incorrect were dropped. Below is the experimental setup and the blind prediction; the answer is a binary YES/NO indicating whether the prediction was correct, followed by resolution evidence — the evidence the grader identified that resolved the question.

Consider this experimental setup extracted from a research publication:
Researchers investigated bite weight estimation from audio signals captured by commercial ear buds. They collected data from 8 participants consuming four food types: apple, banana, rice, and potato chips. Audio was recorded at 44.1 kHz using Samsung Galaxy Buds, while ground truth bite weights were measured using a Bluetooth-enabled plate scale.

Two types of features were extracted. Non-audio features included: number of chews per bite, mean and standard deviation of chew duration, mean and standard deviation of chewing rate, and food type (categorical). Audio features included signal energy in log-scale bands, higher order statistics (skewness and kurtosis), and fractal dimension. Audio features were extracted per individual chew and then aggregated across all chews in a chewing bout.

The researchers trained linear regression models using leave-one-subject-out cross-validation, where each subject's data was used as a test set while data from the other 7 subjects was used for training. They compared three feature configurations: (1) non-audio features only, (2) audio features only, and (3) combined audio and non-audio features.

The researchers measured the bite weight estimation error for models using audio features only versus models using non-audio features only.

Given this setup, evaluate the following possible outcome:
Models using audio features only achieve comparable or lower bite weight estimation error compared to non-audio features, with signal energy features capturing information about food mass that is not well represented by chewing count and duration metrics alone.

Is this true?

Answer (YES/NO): NO